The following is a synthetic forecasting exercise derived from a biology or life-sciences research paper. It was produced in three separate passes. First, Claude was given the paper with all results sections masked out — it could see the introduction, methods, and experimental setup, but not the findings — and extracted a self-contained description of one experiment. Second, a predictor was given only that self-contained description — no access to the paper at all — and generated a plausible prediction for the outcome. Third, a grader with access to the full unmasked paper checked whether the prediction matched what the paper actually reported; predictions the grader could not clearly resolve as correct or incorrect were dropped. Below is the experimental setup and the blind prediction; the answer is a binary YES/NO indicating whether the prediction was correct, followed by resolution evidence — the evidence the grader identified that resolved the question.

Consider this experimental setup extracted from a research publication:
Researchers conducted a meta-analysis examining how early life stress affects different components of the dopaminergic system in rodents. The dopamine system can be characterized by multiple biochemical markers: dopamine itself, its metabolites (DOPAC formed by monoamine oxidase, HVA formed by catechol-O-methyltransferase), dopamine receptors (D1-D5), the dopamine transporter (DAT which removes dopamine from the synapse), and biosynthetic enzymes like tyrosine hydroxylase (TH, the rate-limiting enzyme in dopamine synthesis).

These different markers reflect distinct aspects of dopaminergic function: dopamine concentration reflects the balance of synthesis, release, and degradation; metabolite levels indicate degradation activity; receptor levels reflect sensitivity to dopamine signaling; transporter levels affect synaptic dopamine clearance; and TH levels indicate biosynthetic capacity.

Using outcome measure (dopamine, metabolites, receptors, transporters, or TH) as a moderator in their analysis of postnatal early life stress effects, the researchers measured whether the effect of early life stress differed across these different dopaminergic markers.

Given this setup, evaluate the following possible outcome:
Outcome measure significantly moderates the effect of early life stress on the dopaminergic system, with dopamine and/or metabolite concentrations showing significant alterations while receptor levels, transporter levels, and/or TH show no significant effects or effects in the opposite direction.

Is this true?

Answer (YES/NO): YES